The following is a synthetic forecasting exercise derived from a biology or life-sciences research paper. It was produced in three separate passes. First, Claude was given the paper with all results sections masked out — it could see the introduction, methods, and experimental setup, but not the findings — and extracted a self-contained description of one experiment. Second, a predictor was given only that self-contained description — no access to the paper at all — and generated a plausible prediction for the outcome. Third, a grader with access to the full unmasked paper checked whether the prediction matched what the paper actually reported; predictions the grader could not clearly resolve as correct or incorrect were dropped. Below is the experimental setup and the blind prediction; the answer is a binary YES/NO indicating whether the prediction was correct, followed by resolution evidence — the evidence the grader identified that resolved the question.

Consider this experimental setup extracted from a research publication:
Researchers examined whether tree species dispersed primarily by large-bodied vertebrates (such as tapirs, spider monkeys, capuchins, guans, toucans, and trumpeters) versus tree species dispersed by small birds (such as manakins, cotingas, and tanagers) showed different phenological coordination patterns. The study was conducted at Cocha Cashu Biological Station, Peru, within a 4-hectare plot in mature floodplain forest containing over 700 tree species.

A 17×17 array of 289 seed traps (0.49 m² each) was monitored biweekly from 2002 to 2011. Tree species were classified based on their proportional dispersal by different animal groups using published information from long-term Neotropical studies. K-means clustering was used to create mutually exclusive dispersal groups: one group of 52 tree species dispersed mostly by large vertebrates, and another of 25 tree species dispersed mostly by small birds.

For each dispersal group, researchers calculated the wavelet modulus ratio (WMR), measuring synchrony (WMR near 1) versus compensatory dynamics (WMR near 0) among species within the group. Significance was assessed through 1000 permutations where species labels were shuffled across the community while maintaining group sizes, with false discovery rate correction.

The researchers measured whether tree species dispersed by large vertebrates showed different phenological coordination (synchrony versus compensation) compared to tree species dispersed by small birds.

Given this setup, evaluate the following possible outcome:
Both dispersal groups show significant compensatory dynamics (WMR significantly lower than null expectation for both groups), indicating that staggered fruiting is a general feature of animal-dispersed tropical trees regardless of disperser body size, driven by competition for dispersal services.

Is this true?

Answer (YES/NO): NO